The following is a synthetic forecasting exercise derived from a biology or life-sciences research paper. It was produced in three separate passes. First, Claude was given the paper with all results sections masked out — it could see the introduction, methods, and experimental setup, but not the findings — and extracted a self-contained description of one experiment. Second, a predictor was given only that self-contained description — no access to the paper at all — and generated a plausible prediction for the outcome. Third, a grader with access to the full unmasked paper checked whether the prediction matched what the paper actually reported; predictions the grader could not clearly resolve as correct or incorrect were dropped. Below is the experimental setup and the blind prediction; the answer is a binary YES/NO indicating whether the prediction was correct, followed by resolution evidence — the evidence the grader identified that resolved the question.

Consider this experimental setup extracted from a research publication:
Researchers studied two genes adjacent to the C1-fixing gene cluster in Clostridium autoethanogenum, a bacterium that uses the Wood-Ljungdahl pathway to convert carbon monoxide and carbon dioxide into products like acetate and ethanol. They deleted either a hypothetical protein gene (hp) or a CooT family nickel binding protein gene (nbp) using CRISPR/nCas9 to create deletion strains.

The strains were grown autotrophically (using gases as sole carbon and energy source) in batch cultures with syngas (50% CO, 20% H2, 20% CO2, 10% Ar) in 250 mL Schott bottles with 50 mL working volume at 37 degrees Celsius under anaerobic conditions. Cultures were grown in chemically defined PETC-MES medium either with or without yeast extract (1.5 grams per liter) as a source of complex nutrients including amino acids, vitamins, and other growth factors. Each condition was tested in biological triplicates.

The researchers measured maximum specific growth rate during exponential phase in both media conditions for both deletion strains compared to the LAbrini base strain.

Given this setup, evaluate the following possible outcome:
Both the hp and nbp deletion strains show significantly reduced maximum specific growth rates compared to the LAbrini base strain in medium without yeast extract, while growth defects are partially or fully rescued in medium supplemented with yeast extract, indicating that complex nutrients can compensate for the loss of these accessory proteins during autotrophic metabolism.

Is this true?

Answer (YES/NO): NO